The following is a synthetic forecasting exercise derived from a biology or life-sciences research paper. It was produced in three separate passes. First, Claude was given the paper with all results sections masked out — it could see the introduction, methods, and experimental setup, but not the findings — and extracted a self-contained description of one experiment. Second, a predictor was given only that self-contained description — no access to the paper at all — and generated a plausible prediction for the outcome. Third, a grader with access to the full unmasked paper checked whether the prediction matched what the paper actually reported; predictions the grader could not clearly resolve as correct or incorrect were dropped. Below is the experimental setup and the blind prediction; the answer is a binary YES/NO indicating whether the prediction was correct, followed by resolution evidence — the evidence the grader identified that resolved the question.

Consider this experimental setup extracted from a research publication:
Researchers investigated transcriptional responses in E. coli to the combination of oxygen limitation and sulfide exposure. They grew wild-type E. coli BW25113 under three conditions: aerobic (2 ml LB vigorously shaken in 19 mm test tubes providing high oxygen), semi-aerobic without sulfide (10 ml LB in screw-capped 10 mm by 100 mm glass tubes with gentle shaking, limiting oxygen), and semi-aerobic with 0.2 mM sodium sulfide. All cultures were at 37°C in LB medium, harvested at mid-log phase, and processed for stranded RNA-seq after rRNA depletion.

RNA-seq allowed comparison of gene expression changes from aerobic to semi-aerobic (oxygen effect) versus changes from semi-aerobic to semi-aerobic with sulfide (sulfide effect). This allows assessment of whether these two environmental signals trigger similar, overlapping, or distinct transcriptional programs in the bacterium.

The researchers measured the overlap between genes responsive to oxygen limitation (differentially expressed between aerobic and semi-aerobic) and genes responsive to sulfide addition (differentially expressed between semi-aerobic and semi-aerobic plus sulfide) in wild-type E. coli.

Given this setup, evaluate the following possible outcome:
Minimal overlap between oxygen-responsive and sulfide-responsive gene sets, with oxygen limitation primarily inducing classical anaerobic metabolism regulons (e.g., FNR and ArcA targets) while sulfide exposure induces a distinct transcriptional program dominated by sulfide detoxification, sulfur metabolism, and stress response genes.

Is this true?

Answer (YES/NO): NO